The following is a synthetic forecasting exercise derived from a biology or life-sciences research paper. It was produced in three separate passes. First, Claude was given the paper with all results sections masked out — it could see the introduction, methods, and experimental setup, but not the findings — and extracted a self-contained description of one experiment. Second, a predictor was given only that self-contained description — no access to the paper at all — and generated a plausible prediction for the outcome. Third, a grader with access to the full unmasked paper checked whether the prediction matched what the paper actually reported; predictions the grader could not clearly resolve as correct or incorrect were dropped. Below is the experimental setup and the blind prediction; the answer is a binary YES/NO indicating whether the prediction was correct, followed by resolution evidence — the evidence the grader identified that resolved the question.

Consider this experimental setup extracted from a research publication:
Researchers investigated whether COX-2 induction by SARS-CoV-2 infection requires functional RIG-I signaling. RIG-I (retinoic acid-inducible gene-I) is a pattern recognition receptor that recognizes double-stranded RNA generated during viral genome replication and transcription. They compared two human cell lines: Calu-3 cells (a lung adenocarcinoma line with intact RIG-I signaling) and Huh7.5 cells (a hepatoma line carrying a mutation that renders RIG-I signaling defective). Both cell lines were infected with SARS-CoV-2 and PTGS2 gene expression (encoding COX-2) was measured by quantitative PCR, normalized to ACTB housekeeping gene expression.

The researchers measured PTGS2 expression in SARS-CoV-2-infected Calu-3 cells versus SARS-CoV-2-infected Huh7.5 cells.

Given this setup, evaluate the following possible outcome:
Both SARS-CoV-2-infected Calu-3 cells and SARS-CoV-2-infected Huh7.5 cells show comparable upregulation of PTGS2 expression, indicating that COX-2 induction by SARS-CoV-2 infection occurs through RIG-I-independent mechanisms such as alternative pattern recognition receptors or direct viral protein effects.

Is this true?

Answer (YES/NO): NO